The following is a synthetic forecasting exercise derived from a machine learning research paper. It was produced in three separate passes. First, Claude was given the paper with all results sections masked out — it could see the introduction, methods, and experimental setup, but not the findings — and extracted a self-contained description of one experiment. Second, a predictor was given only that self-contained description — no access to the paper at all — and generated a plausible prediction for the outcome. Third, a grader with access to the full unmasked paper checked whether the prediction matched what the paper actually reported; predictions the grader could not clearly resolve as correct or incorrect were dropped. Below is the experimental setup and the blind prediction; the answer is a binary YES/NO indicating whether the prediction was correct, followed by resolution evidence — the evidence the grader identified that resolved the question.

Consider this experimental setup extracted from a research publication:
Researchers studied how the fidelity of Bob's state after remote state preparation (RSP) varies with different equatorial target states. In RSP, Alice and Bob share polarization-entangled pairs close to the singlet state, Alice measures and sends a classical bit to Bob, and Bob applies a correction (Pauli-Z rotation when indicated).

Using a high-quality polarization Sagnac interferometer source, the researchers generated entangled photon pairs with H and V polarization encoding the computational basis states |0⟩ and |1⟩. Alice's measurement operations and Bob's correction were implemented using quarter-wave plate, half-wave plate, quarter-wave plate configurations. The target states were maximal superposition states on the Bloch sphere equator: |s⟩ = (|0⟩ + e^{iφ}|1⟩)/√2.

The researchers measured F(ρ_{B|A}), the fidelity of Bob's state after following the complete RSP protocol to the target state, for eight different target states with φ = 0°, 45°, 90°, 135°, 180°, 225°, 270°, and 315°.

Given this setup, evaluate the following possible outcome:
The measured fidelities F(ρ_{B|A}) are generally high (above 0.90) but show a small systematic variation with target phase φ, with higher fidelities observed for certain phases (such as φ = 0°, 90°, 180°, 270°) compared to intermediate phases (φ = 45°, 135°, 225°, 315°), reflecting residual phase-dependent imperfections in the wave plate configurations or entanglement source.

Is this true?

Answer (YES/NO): NO